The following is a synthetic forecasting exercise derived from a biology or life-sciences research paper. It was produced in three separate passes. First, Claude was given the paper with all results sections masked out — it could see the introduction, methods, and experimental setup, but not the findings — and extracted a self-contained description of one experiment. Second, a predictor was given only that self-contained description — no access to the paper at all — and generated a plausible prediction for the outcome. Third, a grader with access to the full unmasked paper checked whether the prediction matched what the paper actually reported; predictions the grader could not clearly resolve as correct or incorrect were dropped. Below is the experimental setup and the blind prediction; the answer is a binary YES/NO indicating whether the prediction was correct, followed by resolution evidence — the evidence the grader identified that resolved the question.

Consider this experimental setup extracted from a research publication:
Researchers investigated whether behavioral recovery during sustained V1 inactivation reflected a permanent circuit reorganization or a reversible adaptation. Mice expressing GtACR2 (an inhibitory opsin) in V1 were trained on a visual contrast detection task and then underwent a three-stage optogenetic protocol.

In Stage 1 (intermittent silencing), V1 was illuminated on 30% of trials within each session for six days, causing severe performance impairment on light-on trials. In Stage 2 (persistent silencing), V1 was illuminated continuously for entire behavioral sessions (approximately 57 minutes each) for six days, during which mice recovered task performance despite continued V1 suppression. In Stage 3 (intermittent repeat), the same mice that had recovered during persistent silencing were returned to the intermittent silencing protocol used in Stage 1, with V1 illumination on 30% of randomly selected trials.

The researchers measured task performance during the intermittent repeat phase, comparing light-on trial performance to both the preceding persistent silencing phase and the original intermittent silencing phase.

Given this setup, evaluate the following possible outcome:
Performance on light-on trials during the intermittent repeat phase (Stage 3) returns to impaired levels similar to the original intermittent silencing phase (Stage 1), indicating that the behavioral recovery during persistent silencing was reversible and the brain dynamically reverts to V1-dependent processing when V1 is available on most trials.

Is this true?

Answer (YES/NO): YES